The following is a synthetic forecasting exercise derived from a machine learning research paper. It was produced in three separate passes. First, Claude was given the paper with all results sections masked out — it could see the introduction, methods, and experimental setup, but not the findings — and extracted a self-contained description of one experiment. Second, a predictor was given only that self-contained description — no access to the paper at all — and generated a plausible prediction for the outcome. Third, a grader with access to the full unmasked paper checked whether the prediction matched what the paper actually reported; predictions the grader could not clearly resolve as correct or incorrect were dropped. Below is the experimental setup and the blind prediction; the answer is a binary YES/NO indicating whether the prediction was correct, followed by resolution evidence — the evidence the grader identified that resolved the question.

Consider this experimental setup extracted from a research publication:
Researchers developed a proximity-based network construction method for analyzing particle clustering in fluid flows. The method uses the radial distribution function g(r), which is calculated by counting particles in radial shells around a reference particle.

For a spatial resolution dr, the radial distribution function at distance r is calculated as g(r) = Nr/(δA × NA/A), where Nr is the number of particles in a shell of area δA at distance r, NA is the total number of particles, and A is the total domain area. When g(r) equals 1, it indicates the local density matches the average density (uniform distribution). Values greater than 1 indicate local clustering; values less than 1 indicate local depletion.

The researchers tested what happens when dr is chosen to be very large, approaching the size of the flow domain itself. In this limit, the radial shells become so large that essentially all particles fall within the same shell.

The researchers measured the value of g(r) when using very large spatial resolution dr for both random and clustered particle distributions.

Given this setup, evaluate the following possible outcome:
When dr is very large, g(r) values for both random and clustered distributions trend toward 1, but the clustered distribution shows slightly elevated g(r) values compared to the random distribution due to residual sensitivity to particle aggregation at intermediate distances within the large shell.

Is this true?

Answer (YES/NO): NO